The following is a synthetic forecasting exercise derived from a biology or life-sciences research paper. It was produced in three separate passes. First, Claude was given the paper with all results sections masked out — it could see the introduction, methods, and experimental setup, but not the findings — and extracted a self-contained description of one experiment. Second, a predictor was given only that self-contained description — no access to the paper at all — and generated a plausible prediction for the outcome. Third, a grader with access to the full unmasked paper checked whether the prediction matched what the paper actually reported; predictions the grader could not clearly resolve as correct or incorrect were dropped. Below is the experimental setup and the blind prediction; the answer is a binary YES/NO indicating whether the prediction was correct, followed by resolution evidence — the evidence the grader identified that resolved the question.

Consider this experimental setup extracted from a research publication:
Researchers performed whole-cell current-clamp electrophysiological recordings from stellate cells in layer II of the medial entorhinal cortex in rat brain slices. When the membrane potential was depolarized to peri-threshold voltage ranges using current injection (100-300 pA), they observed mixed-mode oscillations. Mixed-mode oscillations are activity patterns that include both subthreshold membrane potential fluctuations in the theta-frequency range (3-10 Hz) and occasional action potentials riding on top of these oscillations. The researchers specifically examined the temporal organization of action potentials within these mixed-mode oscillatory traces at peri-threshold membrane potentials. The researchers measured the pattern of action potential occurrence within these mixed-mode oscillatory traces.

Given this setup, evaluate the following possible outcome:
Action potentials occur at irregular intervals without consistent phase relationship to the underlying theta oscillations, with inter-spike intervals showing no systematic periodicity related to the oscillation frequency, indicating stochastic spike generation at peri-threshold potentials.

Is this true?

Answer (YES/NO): NO